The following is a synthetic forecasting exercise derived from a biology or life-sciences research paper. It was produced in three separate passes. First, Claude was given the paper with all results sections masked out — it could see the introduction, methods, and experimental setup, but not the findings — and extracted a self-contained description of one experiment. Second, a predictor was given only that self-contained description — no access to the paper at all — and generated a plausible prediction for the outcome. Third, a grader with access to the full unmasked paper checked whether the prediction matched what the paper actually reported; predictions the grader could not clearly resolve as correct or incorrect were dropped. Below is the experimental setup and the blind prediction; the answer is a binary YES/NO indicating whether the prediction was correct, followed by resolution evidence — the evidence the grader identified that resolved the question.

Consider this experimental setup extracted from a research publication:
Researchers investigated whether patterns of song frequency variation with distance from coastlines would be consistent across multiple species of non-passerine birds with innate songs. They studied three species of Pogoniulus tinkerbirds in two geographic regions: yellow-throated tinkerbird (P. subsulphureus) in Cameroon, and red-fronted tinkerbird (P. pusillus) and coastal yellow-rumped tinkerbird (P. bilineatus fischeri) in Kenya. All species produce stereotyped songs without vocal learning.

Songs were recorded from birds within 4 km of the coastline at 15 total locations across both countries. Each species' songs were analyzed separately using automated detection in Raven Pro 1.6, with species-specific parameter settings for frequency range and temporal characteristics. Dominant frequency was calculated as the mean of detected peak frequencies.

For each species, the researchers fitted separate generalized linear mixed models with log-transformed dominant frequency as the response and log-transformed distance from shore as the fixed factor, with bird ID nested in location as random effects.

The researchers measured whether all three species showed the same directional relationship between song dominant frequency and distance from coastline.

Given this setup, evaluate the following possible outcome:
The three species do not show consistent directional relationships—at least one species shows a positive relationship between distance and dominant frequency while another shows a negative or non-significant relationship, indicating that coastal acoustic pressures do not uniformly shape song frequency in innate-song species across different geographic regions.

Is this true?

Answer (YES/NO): NO